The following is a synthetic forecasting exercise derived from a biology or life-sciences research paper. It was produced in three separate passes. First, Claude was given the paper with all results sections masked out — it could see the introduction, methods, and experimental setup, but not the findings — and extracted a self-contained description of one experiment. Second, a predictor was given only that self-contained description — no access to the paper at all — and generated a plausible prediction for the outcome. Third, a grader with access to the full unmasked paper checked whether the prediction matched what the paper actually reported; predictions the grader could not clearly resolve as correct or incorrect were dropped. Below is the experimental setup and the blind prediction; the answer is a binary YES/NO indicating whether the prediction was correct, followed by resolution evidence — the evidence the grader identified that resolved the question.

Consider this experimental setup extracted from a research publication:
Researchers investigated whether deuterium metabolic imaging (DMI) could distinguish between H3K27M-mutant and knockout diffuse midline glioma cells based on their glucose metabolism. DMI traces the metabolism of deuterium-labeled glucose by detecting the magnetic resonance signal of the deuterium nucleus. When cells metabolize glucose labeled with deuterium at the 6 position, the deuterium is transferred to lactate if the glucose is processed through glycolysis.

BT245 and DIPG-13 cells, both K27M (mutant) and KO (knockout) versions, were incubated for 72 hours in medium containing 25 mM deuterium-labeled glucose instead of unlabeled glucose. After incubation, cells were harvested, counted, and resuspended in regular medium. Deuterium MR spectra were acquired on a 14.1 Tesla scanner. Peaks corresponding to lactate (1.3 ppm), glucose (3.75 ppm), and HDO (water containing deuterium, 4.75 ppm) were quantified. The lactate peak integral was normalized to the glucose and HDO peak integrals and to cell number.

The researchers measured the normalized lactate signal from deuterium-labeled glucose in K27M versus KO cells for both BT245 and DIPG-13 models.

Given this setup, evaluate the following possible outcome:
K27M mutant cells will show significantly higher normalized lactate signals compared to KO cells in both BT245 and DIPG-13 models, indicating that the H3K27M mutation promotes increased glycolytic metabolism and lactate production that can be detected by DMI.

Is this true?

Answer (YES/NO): YES